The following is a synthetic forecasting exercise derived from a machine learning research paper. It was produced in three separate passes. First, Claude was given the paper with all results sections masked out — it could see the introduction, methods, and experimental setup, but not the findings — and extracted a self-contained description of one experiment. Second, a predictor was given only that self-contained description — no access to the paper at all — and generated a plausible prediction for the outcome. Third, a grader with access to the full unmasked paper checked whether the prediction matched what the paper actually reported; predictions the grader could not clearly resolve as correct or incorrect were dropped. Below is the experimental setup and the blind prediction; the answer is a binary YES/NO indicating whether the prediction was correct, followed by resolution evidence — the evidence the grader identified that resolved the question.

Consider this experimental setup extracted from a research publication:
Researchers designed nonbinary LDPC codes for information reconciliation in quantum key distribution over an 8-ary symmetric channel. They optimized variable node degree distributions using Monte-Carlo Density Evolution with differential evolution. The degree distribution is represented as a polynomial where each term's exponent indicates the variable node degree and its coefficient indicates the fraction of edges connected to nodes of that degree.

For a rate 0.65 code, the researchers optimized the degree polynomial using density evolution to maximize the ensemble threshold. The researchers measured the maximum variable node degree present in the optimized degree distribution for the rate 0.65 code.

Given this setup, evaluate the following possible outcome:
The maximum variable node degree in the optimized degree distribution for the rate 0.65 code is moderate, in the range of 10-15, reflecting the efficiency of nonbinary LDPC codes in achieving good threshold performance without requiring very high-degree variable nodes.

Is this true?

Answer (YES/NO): NO